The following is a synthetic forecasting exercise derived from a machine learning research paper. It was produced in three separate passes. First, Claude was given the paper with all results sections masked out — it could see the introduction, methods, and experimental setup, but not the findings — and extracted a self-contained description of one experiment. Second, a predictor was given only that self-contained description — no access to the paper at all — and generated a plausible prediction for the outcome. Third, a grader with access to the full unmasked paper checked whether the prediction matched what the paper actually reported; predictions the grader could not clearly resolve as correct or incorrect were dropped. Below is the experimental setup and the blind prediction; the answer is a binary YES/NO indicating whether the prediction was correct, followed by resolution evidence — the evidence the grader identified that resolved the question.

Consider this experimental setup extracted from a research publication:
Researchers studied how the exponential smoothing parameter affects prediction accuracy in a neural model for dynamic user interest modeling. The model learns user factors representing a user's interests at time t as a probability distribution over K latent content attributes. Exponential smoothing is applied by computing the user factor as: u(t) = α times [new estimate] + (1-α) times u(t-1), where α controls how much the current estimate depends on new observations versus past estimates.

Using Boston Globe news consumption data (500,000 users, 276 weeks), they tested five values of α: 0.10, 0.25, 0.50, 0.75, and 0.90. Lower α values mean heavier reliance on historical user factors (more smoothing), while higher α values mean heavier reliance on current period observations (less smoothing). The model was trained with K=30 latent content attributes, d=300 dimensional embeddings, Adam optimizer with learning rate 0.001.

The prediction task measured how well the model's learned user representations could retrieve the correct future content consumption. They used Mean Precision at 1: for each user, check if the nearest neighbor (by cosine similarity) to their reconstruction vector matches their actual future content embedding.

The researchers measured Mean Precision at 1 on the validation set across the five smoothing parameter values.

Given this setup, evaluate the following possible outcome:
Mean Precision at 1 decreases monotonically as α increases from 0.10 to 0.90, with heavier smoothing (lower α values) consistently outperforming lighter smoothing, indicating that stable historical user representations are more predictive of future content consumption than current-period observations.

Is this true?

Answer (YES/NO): NO